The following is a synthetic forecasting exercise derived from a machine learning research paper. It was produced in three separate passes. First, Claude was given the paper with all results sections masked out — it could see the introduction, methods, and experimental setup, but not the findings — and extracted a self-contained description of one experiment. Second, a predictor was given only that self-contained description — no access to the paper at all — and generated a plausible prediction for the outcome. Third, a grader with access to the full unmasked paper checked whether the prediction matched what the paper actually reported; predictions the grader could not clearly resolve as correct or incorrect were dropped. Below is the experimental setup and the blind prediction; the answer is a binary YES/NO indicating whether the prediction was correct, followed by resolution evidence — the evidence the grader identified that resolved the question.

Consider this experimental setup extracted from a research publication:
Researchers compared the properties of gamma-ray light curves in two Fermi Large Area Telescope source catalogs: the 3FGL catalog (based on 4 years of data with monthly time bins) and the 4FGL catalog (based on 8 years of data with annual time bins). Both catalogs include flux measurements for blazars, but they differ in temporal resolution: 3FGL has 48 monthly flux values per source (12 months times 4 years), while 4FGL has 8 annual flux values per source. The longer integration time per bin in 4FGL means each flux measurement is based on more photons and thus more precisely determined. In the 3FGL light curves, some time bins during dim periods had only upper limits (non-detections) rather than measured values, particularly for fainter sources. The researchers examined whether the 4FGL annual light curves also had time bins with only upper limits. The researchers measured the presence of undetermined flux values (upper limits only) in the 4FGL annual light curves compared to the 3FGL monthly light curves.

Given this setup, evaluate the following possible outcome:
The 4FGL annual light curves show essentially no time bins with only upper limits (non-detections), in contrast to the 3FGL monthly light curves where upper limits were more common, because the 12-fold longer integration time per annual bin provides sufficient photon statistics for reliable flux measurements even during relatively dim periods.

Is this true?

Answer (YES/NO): YES